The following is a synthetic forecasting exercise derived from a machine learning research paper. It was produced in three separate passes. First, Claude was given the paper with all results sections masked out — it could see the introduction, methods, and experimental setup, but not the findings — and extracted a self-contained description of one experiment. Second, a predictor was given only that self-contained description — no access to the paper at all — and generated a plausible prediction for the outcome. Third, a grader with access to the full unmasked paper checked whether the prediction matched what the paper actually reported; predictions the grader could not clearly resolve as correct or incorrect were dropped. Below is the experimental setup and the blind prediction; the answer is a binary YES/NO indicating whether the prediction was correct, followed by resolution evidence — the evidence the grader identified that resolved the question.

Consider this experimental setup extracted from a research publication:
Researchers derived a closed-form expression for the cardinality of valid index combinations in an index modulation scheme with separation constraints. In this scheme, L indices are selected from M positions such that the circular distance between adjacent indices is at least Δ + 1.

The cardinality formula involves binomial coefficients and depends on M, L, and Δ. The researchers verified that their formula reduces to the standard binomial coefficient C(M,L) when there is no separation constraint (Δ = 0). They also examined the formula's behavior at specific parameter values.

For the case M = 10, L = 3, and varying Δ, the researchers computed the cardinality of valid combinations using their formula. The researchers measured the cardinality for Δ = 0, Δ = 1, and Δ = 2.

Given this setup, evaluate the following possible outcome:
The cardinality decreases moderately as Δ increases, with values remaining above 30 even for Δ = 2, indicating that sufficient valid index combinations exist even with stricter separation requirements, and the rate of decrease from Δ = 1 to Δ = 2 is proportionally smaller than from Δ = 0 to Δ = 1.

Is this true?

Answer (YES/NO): NO